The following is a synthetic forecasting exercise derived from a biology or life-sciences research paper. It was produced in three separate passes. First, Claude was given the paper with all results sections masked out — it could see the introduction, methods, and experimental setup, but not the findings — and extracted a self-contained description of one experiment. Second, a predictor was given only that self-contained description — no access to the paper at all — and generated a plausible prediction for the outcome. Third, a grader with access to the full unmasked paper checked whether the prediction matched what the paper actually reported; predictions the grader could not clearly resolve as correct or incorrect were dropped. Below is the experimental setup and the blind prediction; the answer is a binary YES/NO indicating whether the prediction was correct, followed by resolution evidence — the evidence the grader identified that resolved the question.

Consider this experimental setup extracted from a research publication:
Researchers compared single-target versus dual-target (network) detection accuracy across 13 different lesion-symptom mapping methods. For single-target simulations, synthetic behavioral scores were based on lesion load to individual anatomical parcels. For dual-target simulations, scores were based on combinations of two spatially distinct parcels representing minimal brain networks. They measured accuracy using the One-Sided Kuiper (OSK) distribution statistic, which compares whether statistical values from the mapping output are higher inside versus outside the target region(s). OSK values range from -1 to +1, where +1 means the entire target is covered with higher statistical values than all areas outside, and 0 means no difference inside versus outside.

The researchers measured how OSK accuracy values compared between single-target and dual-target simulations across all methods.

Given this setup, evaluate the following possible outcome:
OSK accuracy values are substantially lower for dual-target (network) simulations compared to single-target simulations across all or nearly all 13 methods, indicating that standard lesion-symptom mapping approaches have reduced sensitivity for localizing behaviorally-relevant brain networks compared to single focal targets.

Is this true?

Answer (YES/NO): YES